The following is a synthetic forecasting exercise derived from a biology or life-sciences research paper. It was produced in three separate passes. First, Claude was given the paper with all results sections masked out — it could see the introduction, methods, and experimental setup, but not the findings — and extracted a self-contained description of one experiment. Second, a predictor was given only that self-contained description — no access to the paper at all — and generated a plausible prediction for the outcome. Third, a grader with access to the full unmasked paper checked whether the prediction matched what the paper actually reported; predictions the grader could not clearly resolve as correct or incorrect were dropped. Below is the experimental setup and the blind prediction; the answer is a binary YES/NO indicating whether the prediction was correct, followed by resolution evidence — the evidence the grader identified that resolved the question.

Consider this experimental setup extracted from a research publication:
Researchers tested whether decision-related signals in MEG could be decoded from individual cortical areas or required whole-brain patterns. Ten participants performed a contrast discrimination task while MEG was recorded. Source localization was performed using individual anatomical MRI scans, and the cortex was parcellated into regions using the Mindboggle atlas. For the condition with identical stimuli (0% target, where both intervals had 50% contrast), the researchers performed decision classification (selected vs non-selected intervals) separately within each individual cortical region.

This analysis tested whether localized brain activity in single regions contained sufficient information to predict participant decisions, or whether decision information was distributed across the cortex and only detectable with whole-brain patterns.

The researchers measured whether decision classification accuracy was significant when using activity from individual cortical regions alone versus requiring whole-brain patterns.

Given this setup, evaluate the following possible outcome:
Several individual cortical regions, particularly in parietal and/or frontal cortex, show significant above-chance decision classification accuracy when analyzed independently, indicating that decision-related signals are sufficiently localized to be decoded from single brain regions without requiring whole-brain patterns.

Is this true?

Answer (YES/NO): NO